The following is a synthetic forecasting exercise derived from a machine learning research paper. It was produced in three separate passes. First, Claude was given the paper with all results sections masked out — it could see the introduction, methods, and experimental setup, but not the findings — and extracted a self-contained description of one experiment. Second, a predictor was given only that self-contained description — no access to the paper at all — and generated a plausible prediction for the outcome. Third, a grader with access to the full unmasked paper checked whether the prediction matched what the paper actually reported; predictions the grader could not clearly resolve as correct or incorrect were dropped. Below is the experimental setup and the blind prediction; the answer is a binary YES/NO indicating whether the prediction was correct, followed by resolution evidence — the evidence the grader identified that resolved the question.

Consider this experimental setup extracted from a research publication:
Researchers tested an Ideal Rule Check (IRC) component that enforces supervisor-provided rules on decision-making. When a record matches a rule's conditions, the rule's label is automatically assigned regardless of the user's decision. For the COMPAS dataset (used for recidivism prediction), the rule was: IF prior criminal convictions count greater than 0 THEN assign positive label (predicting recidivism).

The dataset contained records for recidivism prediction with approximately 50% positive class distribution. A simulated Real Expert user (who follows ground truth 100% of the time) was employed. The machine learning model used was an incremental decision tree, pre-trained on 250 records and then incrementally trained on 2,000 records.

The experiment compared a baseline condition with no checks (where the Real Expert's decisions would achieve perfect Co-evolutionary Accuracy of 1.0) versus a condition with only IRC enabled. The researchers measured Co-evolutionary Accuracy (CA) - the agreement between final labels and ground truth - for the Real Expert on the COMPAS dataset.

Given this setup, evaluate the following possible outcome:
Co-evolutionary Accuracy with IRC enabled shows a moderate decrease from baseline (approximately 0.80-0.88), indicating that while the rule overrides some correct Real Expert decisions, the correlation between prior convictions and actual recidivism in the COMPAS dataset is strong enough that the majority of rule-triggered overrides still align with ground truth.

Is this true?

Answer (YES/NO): NO